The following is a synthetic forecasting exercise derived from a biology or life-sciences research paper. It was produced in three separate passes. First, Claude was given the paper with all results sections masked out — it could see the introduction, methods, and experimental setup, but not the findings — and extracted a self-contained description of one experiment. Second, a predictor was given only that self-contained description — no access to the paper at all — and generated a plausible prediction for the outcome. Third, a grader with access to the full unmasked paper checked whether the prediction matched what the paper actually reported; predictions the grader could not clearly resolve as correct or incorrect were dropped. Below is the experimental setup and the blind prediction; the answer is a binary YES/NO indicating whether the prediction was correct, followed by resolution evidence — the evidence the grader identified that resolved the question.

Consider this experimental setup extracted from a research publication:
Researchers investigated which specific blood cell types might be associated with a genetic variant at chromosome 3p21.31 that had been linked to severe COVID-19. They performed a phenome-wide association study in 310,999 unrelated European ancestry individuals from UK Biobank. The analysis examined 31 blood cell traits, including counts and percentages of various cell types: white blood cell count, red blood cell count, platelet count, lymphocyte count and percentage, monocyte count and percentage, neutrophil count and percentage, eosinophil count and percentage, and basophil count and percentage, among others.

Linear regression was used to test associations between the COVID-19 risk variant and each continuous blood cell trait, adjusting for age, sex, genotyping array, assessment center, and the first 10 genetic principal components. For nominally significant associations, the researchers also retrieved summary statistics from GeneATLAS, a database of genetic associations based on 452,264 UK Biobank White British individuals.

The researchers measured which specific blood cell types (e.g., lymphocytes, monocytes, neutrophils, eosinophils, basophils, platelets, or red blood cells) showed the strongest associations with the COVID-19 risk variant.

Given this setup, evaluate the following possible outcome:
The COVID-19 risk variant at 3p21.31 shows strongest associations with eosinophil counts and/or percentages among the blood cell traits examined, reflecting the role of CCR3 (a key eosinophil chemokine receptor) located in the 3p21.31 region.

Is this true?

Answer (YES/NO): NO